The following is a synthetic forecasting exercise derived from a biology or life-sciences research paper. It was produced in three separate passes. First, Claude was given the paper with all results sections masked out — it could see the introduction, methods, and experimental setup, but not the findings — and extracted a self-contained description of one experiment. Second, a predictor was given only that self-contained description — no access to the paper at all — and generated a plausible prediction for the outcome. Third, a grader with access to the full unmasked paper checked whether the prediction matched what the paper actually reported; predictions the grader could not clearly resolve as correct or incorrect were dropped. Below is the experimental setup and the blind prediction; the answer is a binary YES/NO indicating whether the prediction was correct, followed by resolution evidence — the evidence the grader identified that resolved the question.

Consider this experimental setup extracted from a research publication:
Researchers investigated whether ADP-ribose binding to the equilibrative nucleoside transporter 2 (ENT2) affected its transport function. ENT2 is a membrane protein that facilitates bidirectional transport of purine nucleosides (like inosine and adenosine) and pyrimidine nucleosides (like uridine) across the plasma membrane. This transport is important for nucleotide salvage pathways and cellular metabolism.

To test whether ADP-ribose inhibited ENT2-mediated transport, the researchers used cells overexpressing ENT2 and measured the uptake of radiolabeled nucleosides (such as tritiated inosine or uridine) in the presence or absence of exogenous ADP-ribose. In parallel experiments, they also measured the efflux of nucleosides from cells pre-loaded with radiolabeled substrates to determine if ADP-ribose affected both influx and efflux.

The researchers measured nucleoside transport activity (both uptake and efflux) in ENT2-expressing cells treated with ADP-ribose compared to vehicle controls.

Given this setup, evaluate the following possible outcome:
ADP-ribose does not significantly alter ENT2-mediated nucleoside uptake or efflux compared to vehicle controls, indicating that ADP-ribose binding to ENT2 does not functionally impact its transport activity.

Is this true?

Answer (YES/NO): NO